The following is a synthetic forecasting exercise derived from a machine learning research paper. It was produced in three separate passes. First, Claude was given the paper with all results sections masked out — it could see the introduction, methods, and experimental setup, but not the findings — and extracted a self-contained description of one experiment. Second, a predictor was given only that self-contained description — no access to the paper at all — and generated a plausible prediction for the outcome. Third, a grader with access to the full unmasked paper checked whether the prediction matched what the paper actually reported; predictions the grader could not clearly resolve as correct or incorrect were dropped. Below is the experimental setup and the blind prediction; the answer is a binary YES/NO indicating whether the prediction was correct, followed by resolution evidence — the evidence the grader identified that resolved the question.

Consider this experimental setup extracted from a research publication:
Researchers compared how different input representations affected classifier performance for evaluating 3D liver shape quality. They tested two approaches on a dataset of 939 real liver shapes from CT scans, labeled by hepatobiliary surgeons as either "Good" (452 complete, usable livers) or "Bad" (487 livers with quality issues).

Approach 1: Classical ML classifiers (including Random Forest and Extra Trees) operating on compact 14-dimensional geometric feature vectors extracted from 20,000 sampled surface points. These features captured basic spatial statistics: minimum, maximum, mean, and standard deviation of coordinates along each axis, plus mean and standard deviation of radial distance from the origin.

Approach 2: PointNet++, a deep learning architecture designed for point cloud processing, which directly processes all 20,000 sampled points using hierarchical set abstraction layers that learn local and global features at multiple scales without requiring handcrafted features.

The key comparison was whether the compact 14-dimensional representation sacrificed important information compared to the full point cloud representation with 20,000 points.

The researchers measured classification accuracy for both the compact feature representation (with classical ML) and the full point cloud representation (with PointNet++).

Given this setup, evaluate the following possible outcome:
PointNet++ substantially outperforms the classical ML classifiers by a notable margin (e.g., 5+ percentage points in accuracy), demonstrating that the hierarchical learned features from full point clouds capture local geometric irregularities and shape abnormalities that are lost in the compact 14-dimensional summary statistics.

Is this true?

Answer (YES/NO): NO